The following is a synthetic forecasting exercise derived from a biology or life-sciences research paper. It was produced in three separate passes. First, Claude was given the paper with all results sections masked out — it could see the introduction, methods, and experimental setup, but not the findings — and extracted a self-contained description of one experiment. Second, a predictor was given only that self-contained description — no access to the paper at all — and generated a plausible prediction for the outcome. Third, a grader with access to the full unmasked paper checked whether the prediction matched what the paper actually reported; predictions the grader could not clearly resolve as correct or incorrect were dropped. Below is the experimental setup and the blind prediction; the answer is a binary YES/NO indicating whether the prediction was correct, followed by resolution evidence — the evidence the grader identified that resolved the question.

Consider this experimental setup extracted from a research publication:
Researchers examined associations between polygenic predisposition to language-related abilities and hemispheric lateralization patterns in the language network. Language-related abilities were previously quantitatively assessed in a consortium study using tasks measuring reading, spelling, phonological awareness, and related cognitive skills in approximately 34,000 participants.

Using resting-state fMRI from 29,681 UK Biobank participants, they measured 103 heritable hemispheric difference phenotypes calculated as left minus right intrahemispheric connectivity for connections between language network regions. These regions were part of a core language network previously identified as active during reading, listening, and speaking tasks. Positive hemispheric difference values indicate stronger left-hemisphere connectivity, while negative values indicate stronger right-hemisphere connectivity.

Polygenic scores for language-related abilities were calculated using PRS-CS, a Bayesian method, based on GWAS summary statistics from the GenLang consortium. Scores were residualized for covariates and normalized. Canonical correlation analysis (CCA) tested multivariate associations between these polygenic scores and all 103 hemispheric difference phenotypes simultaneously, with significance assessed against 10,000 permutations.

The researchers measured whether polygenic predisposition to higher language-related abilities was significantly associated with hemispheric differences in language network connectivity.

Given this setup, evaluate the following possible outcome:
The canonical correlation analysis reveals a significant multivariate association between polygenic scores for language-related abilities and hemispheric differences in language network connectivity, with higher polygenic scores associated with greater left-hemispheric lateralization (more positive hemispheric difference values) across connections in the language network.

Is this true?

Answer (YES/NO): YES